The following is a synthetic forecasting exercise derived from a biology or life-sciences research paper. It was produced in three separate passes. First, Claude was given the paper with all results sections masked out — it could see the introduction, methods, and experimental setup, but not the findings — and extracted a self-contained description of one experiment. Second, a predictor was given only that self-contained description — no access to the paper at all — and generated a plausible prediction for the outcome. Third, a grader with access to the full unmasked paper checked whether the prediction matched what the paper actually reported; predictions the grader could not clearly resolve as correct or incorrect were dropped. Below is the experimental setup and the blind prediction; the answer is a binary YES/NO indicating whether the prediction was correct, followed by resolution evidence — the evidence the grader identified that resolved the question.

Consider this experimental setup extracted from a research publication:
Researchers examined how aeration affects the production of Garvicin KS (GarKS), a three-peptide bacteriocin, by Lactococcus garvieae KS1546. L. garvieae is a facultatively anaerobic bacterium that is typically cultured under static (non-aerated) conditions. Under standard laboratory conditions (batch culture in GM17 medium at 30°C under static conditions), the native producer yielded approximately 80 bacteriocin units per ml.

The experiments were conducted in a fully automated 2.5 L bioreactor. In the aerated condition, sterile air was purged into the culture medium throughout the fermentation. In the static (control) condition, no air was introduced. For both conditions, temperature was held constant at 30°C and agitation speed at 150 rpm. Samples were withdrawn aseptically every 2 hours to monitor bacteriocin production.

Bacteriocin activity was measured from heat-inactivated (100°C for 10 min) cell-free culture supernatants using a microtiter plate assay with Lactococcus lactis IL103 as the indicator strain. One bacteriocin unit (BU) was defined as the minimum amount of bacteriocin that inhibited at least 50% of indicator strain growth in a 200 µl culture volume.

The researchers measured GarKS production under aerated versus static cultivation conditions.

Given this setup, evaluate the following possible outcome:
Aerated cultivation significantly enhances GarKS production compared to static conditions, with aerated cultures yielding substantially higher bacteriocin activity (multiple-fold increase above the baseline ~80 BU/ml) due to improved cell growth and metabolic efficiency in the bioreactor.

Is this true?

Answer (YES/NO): YES